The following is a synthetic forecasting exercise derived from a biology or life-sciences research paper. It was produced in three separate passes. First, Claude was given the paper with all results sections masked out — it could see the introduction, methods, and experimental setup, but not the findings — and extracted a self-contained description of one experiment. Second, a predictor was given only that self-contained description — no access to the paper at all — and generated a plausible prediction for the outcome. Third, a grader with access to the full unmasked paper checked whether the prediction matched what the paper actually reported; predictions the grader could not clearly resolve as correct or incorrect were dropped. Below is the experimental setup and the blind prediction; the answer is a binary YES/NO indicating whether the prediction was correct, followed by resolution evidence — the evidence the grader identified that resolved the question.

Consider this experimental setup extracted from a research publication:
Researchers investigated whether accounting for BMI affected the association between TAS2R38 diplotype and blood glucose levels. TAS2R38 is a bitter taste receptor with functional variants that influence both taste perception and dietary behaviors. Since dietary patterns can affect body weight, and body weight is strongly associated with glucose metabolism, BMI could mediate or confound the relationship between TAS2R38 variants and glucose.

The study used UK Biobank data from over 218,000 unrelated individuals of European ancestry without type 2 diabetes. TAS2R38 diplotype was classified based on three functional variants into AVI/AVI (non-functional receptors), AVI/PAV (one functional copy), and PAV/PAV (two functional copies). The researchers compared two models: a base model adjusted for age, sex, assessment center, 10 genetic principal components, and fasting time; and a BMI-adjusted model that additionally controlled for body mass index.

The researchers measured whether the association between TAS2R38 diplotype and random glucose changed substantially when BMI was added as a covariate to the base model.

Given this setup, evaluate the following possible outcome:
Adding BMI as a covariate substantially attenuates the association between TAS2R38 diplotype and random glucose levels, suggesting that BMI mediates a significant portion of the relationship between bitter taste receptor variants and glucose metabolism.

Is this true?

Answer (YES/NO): NO